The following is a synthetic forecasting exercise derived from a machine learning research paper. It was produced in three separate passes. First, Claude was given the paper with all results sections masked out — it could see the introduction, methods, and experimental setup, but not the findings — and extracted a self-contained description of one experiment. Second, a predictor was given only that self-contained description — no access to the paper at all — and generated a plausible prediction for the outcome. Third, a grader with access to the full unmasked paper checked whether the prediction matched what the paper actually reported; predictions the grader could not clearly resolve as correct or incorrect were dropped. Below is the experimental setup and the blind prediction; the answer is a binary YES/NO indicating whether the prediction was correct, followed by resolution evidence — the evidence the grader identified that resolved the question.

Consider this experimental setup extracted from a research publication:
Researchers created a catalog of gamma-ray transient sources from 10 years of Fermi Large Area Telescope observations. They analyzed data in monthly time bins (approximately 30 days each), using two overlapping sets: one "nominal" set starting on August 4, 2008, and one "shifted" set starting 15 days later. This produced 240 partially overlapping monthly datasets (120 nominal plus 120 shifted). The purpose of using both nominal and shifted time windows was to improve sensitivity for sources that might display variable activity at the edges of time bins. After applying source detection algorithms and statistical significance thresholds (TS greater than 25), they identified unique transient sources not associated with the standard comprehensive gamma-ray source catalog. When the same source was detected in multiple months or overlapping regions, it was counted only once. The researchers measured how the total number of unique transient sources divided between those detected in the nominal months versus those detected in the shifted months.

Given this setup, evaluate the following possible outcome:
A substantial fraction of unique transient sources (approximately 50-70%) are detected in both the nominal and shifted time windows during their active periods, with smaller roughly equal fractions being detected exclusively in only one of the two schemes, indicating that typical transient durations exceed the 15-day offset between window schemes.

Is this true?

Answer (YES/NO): NO